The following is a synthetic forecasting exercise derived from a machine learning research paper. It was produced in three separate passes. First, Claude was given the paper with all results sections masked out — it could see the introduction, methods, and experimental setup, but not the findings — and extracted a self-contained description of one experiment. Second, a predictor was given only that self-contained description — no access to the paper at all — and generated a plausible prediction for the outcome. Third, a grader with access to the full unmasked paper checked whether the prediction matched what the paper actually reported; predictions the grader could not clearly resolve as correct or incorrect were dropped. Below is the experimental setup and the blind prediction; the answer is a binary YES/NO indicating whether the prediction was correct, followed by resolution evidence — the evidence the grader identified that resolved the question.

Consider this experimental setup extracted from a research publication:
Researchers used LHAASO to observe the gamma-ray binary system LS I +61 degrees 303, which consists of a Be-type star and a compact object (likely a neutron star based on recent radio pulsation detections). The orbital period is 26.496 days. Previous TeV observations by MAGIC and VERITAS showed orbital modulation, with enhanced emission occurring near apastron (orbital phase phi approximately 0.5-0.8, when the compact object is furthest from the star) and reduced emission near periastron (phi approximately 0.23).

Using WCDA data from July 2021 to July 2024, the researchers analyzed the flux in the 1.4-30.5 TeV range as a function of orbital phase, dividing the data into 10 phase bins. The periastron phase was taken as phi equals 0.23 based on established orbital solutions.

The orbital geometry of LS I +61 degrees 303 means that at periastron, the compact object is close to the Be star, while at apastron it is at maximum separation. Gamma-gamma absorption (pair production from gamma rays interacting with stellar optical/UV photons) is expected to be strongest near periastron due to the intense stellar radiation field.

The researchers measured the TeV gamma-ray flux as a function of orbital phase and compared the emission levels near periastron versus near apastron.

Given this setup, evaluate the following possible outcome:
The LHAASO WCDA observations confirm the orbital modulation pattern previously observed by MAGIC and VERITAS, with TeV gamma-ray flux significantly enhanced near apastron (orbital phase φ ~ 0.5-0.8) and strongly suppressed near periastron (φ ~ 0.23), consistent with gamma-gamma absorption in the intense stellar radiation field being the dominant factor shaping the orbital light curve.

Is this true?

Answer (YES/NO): NO